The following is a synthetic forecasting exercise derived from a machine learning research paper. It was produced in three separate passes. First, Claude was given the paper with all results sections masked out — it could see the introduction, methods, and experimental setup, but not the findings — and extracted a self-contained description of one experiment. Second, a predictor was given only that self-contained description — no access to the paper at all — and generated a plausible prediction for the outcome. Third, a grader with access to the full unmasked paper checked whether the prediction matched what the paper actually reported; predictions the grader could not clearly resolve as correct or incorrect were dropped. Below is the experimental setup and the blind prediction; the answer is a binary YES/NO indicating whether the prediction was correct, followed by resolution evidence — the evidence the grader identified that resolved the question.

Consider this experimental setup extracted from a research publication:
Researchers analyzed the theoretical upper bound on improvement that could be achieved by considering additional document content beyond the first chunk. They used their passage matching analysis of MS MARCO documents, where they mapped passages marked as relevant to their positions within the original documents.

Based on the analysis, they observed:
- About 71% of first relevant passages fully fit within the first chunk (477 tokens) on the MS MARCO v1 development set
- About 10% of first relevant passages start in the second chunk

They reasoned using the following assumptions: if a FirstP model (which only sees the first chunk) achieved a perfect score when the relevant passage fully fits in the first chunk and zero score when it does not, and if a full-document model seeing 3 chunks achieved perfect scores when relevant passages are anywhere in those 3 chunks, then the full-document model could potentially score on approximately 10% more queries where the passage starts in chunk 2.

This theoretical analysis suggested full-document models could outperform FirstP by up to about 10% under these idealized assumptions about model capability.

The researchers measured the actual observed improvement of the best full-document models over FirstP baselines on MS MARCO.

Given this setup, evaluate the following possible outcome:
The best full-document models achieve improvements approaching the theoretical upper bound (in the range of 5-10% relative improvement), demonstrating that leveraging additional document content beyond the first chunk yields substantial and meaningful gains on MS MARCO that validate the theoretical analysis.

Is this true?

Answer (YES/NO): NO